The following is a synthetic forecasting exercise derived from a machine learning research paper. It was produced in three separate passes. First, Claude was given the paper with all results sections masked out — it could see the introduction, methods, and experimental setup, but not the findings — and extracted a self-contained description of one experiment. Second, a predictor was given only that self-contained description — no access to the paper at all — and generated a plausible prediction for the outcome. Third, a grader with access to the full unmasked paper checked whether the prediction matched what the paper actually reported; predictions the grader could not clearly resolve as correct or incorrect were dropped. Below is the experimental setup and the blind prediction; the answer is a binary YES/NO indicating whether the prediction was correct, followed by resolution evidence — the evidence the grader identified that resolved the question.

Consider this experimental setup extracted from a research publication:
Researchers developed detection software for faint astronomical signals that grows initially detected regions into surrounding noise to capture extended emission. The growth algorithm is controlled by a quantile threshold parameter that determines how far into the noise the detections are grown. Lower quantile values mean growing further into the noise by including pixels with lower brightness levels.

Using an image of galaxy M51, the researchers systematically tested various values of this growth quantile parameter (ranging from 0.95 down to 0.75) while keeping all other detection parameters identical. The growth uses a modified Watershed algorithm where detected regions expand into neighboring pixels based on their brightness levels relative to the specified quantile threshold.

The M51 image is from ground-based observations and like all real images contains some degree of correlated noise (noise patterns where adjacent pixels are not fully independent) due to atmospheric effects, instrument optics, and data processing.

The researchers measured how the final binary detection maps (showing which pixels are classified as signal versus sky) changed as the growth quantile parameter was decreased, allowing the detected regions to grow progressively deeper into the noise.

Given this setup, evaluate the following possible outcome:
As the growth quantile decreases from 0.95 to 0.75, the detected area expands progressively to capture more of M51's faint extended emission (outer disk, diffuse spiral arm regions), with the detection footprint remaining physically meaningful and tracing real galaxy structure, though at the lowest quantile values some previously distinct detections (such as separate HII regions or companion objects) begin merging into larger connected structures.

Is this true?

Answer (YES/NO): NO